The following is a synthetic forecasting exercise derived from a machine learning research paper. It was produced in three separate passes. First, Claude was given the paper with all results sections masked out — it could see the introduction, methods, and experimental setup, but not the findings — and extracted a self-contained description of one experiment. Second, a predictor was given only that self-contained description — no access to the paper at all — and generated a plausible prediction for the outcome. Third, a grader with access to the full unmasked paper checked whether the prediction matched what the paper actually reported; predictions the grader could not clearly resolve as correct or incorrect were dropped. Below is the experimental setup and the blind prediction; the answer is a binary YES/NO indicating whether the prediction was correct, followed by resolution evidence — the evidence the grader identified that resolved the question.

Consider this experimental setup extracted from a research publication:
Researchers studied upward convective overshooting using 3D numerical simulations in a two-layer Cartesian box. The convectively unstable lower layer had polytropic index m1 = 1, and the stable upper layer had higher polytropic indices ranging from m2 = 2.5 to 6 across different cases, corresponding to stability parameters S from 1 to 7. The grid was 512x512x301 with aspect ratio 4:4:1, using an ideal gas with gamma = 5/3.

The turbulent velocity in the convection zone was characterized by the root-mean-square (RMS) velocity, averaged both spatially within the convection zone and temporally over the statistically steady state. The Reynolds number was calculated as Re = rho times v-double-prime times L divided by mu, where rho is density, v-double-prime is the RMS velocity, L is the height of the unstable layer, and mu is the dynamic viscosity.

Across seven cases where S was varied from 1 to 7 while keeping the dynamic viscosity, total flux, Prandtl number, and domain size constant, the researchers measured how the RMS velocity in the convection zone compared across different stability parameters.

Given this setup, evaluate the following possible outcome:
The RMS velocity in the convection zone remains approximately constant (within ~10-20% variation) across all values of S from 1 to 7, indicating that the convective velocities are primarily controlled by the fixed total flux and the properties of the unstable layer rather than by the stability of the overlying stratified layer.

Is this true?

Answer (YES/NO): YES